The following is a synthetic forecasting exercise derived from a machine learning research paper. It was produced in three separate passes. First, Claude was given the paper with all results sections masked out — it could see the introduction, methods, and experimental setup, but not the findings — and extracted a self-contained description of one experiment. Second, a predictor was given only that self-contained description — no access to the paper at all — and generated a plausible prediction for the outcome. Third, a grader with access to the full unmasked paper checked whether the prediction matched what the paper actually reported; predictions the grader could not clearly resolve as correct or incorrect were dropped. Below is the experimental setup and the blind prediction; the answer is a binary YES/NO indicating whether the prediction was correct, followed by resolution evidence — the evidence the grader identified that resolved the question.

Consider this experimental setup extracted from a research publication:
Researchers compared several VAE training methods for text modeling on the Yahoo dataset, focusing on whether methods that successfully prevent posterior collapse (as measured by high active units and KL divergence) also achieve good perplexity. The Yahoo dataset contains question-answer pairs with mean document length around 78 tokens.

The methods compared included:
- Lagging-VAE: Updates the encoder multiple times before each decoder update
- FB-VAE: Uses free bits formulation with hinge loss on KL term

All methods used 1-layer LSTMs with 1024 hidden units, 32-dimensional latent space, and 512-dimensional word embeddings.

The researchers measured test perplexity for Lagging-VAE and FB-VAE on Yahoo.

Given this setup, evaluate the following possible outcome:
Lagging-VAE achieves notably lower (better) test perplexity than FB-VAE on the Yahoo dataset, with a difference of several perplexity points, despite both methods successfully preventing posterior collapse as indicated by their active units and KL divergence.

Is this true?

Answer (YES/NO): NO